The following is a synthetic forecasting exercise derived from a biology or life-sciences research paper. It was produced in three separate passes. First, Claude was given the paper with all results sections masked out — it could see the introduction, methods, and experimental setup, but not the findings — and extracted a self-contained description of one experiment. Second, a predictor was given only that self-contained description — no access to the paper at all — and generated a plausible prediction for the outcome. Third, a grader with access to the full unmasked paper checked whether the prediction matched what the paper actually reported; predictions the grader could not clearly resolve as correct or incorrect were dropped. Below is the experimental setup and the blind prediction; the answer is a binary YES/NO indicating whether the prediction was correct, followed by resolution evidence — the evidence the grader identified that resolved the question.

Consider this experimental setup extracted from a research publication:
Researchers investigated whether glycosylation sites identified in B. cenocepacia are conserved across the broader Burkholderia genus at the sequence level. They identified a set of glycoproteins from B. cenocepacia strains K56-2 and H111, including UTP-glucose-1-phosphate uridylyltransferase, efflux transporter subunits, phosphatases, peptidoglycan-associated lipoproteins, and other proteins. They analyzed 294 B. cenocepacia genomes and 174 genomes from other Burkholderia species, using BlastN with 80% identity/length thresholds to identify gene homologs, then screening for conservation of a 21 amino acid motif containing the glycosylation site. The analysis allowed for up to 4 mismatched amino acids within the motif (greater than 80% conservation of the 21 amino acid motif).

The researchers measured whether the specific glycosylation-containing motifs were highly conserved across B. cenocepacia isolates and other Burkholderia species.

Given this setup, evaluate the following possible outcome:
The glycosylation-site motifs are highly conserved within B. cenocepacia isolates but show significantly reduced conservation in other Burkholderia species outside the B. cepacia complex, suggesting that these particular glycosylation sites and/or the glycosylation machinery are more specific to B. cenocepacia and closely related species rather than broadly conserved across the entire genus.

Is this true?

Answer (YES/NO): NO